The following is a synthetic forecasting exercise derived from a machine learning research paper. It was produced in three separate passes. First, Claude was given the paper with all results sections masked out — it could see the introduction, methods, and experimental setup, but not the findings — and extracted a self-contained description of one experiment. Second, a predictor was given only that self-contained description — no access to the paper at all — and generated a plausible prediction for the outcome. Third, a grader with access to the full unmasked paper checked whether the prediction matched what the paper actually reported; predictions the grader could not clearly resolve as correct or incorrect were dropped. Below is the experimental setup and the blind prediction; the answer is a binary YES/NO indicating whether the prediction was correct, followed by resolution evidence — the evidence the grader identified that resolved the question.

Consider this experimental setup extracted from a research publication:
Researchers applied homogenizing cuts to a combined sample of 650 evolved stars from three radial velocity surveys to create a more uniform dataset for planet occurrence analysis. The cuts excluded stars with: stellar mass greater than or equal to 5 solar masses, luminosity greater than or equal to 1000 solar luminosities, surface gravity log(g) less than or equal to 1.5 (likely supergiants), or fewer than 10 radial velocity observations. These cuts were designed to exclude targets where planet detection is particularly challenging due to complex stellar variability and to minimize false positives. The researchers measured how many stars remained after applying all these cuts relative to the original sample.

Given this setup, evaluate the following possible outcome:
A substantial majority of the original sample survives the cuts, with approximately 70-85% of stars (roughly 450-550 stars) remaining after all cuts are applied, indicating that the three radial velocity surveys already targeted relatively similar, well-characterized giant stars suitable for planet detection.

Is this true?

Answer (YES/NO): YES